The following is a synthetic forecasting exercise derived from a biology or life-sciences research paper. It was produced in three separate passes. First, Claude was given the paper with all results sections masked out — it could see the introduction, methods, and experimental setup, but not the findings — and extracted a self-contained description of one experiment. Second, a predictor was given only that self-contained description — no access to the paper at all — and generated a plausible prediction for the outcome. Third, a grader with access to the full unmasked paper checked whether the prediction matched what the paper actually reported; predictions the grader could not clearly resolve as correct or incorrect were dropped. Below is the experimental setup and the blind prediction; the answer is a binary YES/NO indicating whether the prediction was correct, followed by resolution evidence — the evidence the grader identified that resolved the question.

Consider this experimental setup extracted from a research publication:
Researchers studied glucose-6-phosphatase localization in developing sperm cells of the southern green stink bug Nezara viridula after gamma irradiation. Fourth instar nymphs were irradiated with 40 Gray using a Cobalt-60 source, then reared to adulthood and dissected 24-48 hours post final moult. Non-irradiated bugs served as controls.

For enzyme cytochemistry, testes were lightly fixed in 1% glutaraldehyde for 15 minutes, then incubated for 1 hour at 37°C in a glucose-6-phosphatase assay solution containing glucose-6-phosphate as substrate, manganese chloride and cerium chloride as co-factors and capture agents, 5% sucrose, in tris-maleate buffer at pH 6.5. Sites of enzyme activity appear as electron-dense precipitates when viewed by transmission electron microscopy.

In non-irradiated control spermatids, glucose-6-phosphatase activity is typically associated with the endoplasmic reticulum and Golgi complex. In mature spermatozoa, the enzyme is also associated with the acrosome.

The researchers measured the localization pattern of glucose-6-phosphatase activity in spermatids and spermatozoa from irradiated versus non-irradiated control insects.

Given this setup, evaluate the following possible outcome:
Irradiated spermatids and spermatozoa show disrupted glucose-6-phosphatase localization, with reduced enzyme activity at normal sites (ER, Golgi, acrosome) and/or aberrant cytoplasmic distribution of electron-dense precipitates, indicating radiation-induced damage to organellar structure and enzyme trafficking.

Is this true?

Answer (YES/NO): NO